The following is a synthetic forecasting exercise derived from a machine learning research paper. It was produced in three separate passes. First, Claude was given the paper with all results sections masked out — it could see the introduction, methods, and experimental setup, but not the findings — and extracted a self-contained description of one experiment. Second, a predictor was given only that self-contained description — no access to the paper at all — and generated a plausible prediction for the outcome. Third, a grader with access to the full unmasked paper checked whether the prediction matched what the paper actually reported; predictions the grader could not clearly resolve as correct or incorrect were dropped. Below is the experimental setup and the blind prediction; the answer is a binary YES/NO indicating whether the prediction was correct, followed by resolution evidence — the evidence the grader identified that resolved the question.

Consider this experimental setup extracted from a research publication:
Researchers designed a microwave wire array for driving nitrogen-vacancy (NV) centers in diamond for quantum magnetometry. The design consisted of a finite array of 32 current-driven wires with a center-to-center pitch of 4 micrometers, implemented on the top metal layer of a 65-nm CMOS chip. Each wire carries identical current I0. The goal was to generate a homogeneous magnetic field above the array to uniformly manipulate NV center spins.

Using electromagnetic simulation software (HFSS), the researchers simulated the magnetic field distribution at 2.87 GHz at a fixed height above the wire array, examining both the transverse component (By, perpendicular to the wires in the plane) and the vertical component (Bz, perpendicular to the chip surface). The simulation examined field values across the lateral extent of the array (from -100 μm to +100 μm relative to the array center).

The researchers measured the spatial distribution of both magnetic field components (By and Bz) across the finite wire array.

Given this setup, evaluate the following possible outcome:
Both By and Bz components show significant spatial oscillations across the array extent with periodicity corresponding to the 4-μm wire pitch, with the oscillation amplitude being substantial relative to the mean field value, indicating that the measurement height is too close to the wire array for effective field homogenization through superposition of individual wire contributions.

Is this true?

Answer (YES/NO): NO